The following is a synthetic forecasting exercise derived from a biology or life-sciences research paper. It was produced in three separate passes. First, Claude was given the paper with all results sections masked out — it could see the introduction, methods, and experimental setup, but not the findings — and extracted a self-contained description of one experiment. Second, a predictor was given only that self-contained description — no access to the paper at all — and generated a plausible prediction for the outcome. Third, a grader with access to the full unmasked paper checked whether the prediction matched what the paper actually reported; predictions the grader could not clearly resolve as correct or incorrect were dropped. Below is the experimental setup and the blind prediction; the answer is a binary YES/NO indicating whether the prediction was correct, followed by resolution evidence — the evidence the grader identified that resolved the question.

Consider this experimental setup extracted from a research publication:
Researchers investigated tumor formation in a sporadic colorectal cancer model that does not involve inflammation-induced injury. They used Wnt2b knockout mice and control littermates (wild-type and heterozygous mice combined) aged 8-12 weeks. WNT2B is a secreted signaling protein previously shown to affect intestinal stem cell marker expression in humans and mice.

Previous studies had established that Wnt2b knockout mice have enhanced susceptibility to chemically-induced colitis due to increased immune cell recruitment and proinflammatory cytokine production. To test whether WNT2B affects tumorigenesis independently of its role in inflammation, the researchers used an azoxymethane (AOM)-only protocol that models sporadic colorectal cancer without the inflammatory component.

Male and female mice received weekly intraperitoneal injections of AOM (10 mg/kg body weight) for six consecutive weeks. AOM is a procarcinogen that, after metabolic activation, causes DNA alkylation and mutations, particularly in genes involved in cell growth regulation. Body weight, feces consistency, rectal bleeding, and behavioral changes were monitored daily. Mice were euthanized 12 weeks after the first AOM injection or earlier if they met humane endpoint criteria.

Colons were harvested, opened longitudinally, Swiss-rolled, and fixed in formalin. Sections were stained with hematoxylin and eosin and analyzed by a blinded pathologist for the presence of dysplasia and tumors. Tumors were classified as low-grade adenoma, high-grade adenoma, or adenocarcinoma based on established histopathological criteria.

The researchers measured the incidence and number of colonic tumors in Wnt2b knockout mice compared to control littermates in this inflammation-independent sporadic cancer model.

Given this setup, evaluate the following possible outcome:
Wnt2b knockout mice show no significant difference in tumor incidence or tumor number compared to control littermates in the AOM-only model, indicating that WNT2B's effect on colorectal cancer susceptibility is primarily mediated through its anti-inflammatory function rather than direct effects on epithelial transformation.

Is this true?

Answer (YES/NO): NO